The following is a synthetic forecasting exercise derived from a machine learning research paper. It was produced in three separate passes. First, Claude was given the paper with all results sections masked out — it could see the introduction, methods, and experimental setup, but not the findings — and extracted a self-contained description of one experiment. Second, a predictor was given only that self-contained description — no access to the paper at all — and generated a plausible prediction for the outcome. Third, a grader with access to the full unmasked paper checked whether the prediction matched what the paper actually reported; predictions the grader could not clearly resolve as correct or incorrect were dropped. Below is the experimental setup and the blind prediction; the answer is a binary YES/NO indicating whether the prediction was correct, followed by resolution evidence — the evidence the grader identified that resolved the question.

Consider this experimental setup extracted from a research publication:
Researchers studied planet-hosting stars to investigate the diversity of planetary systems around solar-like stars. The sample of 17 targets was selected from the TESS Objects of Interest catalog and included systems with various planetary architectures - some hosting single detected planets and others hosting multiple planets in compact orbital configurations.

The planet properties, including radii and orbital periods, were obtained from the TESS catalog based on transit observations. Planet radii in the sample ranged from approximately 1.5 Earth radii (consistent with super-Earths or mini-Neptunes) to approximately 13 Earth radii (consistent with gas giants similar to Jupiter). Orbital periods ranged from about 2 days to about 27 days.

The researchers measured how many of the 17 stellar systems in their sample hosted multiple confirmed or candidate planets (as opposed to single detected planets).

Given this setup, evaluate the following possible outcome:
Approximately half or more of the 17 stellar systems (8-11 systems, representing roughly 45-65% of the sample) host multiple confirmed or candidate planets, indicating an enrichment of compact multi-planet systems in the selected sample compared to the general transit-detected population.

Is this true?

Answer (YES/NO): NO